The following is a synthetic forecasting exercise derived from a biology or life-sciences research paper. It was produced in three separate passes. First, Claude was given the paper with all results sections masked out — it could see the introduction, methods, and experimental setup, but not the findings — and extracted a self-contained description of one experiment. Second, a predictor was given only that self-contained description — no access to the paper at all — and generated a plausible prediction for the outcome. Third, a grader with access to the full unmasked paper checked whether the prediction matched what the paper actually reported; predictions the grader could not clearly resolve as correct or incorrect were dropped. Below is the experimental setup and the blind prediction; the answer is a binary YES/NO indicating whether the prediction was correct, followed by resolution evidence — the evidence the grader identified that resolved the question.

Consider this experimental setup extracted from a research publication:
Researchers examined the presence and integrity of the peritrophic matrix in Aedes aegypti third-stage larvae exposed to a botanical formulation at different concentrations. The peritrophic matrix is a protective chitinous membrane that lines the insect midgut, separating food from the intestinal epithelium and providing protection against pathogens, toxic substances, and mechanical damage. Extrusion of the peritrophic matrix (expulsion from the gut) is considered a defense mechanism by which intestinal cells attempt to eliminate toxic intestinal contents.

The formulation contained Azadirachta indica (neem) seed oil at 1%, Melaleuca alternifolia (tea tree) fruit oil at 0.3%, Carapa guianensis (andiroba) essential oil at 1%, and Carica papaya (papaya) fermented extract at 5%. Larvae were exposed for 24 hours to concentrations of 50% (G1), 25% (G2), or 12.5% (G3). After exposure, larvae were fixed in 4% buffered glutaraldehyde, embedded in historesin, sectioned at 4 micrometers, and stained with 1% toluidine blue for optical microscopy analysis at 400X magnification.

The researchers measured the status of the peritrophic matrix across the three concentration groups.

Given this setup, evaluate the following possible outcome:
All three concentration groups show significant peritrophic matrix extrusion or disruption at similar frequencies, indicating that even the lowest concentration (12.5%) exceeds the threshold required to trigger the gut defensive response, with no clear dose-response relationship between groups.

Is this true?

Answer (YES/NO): NO